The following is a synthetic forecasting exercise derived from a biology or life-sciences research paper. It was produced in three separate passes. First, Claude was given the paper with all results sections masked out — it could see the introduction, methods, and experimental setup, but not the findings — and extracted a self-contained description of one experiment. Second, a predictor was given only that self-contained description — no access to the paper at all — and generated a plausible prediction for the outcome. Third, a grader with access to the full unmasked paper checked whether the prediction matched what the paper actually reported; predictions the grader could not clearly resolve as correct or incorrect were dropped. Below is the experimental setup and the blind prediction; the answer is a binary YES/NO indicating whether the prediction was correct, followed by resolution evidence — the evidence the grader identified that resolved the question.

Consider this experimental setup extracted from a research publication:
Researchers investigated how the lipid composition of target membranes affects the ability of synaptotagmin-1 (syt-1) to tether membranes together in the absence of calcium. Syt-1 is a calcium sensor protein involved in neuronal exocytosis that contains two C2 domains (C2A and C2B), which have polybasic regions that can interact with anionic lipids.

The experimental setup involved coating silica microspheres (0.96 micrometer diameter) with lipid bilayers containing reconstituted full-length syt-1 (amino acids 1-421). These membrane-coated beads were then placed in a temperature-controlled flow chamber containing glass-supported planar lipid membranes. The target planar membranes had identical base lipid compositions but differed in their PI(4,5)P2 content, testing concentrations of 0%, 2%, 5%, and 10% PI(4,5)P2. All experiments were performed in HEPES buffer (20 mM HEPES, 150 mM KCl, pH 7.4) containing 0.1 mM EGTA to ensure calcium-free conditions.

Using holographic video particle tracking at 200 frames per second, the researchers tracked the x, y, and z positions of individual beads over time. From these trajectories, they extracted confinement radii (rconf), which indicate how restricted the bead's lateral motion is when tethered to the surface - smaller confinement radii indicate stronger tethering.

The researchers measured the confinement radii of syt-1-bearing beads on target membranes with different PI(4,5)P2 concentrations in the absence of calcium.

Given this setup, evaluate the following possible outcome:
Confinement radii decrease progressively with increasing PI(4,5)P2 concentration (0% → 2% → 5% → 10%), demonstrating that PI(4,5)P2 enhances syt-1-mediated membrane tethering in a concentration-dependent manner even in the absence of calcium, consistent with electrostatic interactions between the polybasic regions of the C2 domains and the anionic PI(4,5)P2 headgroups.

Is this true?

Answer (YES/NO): YES